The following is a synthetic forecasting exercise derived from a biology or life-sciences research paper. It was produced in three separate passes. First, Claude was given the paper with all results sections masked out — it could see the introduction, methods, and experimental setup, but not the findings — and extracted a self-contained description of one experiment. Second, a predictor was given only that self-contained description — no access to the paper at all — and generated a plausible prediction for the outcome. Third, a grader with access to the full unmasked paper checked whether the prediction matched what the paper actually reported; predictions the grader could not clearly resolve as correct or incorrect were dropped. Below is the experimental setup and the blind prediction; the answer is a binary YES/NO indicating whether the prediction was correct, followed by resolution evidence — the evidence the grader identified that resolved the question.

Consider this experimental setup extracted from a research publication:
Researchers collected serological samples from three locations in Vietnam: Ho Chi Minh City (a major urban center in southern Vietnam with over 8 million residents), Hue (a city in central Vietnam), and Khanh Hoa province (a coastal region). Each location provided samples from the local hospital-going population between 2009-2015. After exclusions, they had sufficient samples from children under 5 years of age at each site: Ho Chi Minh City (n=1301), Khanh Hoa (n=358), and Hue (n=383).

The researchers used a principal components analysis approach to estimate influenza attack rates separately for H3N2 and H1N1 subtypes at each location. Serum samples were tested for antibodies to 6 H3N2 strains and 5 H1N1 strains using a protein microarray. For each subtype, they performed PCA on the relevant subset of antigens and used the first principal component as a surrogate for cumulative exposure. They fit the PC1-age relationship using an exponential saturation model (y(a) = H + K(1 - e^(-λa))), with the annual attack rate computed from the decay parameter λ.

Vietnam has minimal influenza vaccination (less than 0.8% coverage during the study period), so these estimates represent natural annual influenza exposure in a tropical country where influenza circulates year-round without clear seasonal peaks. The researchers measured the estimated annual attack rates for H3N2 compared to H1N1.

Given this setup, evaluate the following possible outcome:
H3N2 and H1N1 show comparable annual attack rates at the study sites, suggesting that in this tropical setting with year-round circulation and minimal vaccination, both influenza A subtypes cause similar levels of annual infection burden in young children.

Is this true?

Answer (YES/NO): NO